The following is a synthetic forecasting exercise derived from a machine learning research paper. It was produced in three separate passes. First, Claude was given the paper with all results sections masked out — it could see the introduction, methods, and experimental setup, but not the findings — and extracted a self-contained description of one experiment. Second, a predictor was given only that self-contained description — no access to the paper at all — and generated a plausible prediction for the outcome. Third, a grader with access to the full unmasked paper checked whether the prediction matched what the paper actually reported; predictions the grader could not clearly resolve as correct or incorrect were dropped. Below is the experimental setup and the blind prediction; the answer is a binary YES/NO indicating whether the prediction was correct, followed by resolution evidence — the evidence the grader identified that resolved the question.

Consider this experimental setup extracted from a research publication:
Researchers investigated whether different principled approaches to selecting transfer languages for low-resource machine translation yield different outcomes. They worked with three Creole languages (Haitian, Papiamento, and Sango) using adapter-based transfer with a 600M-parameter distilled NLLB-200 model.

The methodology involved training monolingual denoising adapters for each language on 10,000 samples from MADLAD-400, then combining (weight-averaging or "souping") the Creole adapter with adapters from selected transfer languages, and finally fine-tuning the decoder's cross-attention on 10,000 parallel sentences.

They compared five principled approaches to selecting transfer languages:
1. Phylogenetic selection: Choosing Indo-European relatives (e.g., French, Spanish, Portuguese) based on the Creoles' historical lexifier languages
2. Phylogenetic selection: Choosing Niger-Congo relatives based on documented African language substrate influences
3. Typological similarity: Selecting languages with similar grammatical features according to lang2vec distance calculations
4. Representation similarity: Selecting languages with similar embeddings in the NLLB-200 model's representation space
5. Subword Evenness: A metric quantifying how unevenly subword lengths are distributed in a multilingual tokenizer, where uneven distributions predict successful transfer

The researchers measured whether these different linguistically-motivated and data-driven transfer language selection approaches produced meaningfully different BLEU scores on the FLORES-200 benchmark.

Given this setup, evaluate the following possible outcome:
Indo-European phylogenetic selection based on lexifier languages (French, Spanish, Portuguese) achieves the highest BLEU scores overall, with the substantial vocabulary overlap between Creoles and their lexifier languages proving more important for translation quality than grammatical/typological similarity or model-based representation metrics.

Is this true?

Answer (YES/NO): NO